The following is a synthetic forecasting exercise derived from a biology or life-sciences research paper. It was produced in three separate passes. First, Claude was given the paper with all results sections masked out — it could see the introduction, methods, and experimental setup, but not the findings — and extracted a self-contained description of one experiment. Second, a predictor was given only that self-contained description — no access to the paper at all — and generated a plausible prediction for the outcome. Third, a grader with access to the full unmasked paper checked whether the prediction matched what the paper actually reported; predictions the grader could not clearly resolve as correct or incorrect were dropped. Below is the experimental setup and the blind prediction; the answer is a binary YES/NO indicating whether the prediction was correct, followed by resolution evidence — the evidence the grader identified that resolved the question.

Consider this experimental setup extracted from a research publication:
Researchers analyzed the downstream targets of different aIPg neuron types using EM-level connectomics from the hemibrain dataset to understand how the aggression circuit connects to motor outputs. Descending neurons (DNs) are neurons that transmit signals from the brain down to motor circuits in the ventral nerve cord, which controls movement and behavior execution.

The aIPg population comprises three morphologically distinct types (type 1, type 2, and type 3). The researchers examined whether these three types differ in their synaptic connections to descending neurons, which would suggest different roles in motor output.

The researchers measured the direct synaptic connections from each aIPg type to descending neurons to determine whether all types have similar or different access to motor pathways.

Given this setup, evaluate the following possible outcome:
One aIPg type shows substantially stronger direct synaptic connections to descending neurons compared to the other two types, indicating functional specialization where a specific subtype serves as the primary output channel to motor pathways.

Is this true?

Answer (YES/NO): YES